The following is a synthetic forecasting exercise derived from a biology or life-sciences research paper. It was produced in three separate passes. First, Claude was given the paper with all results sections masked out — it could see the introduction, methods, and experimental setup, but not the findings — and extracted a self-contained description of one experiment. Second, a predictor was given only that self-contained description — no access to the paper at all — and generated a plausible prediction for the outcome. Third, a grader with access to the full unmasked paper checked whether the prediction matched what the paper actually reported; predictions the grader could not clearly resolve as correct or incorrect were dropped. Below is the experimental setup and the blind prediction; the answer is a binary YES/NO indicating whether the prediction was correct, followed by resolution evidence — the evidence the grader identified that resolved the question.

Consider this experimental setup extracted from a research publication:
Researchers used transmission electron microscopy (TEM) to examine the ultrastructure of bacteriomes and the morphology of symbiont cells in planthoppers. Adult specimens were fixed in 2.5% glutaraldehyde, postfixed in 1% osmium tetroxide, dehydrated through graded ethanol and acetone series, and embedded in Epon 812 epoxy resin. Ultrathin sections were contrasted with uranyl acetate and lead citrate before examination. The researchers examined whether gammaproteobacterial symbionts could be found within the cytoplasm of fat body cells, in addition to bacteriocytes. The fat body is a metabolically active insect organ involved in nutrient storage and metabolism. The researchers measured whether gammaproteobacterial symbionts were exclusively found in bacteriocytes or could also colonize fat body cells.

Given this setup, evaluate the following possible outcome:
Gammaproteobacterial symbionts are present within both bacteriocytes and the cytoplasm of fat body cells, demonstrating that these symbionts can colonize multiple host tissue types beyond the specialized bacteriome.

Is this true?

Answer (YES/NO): YES